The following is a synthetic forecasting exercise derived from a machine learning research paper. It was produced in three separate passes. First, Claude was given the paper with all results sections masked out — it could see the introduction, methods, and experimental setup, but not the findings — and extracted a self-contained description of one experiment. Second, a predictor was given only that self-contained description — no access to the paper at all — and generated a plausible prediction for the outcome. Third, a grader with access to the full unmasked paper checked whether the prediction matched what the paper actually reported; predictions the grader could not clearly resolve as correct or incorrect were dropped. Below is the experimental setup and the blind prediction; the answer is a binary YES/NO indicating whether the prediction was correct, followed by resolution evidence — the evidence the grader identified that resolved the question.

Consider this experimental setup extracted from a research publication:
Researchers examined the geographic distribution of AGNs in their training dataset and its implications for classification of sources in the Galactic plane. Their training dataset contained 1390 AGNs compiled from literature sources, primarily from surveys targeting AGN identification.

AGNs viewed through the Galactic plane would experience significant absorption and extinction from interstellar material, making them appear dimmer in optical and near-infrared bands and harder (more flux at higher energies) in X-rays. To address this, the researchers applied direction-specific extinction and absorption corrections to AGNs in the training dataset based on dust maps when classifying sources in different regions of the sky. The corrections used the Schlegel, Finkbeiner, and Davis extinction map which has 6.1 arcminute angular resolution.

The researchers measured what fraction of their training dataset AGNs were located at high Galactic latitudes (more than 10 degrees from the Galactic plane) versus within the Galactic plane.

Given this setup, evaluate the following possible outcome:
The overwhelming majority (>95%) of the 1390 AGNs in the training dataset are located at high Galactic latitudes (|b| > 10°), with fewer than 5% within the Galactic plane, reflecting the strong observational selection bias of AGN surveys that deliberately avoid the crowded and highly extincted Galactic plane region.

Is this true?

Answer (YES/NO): YES